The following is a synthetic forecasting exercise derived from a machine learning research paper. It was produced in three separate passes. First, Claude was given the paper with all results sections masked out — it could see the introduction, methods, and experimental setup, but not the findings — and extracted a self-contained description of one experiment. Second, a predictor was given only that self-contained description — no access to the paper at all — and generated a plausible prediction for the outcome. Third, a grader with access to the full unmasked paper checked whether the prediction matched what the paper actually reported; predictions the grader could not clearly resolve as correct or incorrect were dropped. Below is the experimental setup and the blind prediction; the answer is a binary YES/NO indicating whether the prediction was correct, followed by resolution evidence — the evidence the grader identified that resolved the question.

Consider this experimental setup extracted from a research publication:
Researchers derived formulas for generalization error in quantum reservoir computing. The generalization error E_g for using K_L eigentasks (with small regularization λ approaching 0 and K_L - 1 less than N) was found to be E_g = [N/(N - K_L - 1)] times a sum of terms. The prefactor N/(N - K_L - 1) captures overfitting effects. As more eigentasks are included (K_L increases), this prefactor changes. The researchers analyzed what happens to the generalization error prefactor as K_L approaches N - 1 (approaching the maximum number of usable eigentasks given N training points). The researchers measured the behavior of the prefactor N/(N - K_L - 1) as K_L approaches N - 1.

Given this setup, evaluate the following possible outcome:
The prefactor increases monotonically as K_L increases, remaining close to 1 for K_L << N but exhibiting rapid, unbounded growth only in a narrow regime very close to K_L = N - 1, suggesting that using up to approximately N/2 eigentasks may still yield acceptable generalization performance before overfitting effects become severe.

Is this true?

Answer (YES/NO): NO